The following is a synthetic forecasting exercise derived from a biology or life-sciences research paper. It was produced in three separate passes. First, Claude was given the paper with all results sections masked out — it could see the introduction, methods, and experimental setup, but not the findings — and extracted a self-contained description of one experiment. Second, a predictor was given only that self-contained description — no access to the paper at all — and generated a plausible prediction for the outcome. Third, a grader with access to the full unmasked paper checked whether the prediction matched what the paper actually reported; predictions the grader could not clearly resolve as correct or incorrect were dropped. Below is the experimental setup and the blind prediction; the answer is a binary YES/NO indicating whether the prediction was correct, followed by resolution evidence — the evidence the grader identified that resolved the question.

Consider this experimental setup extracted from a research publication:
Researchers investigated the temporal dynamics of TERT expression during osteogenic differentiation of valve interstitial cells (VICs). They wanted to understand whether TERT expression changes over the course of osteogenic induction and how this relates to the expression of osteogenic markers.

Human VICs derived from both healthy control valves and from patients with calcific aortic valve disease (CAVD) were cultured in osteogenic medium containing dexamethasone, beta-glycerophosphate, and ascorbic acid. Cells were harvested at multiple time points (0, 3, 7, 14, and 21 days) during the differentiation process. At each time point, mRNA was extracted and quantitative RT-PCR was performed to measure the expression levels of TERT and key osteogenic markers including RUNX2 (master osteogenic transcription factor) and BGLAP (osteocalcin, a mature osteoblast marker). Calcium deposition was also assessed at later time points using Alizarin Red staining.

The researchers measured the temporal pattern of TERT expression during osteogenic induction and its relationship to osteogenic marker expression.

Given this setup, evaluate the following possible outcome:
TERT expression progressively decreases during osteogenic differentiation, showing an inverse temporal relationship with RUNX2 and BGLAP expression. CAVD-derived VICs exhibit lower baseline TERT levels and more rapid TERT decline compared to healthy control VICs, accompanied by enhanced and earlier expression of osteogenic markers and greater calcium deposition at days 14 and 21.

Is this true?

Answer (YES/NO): NO